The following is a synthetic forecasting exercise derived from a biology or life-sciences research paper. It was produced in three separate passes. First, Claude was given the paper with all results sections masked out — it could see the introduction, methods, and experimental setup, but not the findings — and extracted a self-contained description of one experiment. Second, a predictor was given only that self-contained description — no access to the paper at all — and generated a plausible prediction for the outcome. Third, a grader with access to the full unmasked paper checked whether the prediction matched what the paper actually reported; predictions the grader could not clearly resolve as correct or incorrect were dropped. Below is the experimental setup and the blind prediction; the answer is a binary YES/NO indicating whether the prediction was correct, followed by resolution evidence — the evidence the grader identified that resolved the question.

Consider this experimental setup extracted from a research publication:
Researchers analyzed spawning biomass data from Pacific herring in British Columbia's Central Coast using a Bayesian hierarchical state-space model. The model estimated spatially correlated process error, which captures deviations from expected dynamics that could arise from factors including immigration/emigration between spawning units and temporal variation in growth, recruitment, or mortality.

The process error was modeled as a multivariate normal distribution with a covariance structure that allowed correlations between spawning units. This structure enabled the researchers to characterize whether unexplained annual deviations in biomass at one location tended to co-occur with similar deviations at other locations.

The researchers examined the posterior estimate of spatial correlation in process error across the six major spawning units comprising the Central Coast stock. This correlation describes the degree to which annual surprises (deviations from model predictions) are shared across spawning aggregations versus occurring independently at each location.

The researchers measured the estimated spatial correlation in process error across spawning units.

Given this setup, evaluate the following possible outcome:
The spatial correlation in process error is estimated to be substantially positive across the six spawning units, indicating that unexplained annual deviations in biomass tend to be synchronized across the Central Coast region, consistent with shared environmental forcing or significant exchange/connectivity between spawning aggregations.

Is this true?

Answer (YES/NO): NO